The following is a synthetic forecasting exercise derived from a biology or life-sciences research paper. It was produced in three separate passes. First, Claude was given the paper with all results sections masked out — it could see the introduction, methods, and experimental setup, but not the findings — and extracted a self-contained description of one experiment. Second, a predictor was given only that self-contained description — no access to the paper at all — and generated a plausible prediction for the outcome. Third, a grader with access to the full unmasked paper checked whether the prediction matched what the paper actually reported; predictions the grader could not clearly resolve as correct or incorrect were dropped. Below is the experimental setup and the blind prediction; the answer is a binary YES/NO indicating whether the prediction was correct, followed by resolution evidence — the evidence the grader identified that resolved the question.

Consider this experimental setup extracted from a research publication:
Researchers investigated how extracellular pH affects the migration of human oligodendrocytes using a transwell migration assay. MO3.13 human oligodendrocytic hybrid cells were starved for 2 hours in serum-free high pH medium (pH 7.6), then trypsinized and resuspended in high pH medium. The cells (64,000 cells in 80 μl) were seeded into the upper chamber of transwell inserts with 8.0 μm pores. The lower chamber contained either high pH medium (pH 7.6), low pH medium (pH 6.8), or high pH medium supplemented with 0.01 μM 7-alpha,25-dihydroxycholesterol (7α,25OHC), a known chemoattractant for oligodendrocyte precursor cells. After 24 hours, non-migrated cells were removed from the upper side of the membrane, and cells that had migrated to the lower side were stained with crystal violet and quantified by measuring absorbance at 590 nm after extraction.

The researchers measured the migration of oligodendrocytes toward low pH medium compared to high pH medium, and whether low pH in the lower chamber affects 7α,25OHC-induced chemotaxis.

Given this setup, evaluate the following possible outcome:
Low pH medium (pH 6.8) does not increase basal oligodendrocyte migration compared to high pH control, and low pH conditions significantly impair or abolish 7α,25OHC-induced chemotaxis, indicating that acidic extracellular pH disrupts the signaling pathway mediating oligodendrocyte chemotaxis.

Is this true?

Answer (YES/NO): NO